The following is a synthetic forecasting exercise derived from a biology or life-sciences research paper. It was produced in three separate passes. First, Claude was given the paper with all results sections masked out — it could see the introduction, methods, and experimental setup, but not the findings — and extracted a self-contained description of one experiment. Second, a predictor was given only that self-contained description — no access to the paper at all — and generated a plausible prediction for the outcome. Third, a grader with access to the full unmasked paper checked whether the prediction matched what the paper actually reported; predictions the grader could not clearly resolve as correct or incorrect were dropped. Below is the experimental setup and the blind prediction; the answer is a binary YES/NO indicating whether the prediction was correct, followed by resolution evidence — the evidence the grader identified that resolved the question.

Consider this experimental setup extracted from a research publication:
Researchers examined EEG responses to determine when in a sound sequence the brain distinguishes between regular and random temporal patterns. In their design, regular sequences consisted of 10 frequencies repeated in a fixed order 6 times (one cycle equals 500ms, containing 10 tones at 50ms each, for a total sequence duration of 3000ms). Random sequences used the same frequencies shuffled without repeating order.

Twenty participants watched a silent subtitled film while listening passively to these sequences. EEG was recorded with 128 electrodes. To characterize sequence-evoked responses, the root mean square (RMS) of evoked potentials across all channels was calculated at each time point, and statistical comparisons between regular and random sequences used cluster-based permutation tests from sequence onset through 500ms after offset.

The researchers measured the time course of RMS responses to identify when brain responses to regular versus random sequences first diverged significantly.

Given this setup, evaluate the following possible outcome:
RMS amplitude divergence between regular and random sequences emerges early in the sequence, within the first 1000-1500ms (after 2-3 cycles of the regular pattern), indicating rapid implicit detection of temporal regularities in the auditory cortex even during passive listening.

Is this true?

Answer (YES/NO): NO